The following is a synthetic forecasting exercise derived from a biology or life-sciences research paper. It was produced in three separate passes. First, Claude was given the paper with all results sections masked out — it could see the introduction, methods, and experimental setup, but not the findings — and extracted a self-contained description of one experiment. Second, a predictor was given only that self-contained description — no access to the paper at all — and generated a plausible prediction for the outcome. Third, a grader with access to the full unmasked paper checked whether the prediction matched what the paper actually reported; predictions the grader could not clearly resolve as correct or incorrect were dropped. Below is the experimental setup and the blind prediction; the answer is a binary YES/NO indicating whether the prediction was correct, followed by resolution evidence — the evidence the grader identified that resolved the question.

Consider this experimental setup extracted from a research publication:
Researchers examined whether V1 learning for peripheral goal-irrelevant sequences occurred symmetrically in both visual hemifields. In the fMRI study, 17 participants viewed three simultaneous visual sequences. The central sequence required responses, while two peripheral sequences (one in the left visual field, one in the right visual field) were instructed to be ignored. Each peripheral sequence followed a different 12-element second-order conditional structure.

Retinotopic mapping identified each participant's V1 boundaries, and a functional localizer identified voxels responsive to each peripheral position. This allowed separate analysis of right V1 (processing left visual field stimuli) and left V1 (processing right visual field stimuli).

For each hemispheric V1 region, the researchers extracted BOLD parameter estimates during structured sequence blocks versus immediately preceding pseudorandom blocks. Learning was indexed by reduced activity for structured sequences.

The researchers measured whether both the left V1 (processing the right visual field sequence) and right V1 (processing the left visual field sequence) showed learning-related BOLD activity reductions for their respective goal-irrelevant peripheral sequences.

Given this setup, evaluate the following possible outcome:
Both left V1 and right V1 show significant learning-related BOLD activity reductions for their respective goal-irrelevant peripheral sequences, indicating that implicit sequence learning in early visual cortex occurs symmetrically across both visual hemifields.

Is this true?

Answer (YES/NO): NO